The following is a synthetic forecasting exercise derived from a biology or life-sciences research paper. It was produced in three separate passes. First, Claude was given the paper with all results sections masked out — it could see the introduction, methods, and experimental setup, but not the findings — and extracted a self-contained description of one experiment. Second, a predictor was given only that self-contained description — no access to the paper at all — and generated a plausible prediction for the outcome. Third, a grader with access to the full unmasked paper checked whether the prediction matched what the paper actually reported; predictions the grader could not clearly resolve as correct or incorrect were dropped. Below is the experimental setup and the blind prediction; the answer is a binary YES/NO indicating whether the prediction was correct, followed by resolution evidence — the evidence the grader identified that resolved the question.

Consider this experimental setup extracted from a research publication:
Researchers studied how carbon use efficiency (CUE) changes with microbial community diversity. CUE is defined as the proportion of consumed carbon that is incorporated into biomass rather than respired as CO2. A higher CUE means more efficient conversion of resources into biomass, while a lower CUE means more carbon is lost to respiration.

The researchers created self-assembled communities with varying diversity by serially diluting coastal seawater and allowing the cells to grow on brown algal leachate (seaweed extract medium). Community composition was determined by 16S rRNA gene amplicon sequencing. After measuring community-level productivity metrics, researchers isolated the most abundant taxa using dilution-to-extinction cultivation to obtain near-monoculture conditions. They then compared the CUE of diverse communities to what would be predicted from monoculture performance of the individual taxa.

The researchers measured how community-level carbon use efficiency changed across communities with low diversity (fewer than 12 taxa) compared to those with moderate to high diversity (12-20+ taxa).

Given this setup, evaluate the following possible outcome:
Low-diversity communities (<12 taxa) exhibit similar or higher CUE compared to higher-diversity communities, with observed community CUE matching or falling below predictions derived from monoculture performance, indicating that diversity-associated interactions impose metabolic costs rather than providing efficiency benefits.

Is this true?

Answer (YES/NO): YES